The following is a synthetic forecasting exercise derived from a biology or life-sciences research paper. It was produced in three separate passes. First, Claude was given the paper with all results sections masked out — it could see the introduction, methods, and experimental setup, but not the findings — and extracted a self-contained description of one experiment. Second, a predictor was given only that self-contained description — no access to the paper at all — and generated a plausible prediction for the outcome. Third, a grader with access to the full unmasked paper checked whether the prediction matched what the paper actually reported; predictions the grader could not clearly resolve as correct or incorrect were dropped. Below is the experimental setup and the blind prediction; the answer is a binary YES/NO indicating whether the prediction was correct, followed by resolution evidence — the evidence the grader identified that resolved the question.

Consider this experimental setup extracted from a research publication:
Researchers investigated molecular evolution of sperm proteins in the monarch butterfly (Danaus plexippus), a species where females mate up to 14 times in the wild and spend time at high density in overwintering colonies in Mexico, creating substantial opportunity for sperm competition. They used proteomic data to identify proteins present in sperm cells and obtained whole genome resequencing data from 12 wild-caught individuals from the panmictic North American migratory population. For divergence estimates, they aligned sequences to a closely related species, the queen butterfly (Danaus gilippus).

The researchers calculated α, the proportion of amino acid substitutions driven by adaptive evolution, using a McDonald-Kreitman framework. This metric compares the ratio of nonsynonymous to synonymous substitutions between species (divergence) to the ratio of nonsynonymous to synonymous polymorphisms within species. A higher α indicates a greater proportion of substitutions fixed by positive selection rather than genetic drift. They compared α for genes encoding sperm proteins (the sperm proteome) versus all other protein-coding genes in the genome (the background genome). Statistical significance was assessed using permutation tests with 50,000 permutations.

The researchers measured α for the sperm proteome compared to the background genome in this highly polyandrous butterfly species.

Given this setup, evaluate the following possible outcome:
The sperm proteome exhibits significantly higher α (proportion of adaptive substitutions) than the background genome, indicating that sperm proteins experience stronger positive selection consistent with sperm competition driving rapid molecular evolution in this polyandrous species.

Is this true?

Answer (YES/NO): YES